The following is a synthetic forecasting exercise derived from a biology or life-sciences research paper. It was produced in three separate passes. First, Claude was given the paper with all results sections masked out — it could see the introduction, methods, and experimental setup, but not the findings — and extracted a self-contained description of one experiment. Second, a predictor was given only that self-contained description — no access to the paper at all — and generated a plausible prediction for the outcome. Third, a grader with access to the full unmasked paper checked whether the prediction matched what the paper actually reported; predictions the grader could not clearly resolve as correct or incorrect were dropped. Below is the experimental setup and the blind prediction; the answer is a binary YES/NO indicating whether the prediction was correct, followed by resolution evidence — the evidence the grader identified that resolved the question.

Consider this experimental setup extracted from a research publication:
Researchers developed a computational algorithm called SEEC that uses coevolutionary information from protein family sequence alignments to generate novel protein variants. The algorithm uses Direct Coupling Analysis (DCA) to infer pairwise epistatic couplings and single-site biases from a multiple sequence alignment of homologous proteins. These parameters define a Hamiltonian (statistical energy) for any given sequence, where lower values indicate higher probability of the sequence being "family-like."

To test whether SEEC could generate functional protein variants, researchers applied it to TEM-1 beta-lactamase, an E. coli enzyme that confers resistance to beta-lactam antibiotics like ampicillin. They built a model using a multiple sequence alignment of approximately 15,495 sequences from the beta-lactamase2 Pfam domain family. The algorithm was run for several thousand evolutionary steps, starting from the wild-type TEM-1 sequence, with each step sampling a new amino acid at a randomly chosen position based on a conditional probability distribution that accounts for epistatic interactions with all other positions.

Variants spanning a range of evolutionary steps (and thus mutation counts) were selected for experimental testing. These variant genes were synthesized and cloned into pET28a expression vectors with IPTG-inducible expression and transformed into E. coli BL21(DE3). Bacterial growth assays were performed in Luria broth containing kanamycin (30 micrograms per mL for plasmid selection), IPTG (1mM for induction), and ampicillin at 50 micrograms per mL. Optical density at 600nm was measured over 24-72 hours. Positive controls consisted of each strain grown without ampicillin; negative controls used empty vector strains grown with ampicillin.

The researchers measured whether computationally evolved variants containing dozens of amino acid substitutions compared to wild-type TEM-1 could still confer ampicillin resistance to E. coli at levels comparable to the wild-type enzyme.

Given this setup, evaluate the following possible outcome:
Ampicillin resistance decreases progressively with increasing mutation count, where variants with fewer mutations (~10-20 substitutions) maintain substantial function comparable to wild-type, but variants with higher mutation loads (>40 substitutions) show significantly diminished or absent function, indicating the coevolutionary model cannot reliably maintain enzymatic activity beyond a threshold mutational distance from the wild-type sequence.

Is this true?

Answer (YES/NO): NO